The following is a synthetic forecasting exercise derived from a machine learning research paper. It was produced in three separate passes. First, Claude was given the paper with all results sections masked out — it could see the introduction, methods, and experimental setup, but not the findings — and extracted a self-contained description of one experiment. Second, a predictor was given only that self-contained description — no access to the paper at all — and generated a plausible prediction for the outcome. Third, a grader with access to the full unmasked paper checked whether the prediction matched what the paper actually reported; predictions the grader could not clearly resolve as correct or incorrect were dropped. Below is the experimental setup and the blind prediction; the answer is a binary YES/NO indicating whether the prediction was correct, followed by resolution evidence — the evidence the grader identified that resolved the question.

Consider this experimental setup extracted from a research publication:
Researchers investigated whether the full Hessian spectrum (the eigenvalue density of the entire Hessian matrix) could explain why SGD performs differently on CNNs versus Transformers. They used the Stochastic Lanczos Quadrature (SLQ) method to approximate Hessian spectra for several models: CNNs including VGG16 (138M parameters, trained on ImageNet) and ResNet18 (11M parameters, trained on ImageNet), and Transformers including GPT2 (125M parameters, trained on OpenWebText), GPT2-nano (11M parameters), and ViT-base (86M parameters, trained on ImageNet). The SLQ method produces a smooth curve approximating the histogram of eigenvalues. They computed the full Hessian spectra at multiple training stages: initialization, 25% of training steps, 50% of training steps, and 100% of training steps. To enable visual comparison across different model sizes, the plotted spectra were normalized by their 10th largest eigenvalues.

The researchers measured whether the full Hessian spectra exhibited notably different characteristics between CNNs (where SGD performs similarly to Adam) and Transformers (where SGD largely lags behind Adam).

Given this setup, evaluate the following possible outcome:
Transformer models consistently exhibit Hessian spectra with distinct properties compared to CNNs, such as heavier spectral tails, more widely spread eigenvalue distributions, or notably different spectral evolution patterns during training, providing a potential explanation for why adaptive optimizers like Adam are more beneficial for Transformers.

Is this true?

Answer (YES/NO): NO